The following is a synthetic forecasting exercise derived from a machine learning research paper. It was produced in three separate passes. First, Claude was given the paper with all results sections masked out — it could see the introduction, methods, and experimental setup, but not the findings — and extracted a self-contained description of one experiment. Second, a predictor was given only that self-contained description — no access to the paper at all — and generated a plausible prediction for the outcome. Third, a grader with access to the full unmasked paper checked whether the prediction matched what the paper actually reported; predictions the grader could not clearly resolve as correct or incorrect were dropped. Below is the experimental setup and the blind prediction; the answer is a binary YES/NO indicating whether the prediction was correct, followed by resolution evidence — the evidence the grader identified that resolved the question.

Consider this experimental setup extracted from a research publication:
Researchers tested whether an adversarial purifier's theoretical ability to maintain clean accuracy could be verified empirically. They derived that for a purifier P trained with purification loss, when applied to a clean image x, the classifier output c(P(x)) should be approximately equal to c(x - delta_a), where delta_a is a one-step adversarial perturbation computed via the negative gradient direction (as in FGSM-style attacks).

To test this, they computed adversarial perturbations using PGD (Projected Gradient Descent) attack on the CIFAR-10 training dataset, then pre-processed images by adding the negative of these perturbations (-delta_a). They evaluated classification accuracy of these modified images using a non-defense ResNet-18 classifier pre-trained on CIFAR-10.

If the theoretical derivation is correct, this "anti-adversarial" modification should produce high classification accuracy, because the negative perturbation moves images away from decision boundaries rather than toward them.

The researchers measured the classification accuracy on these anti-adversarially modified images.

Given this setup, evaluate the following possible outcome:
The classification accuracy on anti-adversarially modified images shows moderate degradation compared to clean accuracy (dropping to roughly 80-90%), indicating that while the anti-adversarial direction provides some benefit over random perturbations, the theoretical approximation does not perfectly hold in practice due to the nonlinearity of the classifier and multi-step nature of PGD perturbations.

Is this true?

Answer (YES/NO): YES